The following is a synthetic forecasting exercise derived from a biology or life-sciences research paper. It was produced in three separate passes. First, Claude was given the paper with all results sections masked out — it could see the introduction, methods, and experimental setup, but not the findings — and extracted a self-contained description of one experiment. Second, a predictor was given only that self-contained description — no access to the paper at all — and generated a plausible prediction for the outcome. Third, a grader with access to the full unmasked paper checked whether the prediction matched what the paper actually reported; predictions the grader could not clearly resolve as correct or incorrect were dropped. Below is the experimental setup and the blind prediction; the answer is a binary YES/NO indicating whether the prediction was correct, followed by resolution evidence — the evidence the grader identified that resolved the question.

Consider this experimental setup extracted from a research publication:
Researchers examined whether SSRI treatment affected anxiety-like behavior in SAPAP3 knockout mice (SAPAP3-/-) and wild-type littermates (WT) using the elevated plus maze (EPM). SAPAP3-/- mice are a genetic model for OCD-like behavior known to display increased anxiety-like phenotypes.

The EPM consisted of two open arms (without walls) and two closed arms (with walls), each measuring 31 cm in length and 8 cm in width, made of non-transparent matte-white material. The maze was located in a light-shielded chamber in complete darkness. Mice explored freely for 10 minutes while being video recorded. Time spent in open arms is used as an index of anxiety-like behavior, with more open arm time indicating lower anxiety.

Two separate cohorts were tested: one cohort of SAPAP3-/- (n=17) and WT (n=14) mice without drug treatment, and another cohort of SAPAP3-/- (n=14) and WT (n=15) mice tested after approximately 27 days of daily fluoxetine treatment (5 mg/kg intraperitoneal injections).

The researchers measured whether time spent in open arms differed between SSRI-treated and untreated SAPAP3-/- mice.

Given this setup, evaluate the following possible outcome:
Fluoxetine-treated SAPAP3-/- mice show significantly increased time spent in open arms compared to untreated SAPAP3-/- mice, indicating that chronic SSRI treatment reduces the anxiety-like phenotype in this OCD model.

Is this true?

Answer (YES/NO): YES